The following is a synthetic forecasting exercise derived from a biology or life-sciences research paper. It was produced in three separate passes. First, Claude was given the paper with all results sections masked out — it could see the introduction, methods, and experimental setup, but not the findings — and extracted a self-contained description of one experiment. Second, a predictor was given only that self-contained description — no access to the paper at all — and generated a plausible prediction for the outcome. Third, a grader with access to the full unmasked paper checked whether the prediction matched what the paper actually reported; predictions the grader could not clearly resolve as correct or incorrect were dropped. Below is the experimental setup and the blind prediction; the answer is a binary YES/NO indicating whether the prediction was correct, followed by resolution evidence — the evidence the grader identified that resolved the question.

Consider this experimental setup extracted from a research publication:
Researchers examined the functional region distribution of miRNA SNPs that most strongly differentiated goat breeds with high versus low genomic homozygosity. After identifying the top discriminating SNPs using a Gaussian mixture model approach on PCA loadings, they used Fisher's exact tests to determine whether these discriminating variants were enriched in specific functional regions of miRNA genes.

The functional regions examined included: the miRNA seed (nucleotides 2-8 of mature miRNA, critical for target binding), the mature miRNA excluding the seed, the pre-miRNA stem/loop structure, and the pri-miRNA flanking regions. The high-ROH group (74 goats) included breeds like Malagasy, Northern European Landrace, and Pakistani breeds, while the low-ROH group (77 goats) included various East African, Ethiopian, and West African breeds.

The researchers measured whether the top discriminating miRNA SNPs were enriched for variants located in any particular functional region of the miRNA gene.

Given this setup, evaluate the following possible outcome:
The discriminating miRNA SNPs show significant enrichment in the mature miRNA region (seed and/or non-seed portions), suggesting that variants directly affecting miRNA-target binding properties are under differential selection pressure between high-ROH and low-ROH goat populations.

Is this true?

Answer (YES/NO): NO